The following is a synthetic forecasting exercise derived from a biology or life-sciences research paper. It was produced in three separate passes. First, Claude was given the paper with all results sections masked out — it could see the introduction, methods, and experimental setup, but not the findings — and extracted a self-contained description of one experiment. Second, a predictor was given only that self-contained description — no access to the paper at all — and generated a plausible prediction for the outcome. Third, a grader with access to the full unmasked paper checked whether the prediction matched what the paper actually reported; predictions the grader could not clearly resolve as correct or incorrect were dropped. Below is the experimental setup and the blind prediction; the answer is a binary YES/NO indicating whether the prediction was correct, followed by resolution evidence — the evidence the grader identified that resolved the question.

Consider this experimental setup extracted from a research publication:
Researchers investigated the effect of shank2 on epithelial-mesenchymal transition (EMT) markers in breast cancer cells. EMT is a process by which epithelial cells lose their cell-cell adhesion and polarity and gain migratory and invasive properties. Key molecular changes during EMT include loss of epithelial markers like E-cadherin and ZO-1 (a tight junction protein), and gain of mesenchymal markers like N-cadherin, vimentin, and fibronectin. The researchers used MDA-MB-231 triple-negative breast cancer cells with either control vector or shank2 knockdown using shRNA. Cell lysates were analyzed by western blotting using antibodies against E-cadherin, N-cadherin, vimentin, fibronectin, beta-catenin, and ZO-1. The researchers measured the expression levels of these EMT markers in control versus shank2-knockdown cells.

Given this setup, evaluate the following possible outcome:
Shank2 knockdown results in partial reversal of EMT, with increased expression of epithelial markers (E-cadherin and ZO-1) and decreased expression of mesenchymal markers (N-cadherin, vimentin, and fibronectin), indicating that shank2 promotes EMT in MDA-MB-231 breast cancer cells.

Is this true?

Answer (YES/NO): NO